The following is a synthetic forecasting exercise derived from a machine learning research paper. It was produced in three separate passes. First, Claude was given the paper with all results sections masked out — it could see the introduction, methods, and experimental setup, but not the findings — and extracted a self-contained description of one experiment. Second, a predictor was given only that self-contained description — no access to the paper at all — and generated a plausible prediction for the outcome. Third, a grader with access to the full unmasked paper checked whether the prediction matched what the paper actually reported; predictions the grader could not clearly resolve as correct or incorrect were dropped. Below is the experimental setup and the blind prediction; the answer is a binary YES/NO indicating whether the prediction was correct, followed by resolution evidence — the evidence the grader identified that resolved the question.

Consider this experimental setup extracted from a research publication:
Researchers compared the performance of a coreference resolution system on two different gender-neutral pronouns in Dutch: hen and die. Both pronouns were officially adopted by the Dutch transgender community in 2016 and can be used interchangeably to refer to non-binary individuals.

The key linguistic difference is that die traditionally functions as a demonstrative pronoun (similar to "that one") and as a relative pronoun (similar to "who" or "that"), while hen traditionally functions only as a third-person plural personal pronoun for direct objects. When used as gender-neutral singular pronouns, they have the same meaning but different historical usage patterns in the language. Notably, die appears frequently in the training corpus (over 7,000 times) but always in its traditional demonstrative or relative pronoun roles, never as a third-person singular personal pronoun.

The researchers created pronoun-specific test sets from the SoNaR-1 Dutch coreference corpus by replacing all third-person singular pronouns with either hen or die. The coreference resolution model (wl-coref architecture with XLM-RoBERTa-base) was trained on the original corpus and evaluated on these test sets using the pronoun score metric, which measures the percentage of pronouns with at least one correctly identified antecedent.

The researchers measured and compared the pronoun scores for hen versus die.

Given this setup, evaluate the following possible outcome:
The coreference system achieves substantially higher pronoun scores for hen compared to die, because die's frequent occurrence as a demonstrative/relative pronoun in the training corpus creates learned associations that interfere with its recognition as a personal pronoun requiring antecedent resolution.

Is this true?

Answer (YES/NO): YES